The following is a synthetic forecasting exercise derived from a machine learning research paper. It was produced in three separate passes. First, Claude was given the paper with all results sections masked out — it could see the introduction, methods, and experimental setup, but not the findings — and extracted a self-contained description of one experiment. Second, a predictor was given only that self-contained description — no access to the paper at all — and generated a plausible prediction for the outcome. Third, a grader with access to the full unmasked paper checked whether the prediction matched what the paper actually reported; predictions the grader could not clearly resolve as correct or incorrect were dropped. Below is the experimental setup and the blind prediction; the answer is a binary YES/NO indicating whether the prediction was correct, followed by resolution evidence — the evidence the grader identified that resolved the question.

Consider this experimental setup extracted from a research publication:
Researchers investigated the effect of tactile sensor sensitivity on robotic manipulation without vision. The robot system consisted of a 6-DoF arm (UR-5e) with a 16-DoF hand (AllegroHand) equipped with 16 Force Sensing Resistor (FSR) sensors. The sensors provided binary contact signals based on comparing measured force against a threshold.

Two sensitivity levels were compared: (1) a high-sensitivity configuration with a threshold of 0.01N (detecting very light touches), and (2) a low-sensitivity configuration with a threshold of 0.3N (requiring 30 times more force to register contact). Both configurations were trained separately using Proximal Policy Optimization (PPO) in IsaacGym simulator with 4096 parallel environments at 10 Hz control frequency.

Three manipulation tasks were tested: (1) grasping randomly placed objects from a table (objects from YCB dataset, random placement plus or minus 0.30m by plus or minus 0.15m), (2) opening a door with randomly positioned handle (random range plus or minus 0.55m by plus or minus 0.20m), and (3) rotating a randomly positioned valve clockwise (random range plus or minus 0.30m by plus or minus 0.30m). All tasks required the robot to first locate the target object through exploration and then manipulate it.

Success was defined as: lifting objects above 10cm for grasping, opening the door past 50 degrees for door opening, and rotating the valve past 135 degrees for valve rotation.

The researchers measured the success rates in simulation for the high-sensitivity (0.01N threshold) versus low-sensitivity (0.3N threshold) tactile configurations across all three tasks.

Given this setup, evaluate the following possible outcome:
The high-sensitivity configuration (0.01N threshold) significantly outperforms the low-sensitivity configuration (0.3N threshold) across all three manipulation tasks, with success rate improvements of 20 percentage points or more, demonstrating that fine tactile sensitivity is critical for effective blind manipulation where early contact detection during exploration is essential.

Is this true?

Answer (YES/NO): YES